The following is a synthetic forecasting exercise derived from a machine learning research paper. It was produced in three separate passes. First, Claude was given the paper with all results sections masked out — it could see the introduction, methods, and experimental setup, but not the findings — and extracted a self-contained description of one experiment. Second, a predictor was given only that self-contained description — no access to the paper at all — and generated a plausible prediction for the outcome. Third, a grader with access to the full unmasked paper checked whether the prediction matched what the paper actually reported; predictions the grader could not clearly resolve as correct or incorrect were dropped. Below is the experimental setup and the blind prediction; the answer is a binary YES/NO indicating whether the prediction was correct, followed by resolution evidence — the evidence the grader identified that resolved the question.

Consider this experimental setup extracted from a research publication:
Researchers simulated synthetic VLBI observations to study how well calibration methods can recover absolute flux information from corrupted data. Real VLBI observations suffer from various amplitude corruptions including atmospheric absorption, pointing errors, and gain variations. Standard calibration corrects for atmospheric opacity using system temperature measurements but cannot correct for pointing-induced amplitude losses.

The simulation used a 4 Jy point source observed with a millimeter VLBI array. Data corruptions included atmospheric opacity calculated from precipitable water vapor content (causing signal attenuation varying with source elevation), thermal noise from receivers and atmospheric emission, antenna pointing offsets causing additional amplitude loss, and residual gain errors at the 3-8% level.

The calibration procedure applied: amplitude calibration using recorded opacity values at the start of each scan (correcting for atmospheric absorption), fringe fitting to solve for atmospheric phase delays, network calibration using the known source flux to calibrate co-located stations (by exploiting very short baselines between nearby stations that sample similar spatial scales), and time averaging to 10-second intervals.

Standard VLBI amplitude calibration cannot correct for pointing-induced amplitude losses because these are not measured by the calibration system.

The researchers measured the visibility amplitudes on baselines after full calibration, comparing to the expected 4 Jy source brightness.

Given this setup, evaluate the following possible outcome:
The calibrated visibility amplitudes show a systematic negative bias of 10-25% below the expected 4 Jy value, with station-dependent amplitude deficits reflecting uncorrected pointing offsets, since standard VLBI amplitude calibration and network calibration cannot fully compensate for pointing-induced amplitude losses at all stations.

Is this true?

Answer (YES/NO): NO